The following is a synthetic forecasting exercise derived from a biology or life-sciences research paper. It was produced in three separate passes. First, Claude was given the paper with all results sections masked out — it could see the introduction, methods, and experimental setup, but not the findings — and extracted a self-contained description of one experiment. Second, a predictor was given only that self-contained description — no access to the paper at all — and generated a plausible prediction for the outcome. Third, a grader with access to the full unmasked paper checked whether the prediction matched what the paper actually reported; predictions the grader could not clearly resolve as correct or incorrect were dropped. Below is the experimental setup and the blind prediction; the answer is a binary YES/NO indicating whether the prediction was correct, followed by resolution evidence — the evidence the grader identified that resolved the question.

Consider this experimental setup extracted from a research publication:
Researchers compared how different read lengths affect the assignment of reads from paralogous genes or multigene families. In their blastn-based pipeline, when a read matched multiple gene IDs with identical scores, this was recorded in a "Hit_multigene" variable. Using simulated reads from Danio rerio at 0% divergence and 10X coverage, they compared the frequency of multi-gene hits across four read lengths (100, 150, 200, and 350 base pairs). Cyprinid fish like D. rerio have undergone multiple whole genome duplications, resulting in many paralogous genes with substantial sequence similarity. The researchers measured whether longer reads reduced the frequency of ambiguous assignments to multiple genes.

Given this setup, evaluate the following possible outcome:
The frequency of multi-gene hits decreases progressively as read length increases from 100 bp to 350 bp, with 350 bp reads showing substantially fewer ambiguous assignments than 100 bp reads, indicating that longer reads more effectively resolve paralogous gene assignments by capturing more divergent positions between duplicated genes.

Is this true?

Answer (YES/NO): YES